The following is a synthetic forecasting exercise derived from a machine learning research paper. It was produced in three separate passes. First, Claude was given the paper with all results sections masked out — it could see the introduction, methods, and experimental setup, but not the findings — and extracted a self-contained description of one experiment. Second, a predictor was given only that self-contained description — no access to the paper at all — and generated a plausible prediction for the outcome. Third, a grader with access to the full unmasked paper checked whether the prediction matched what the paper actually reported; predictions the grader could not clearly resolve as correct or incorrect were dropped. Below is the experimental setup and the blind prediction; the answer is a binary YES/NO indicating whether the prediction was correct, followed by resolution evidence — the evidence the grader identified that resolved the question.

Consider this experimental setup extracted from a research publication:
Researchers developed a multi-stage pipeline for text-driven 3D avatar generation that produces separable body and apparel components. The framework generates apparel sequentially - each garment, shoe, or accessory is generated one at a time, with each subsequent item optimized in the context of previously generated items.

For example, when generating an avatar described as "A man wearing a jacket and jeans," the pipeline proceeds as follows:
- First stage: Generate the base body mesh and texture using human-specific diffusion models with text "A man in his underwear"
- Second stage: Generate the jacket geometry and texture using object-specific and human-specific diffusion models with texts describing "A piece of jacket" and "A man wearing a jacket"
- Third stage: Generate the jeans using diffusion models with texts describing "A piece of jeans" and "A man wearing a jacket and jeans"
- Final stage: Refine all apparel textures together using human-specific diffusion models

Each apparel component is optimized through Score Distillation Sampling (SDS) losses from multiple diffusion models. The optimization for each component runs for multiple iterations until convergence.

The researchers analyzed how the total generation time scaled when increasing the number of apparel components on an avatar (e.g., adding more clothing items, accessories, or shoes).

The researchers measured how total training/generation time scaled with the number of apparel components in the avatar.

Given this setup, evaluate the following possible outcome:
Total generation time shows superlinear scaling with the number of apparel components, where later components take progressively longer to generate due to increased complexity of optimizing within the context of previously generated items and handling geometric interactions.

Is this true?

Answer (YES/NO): NO